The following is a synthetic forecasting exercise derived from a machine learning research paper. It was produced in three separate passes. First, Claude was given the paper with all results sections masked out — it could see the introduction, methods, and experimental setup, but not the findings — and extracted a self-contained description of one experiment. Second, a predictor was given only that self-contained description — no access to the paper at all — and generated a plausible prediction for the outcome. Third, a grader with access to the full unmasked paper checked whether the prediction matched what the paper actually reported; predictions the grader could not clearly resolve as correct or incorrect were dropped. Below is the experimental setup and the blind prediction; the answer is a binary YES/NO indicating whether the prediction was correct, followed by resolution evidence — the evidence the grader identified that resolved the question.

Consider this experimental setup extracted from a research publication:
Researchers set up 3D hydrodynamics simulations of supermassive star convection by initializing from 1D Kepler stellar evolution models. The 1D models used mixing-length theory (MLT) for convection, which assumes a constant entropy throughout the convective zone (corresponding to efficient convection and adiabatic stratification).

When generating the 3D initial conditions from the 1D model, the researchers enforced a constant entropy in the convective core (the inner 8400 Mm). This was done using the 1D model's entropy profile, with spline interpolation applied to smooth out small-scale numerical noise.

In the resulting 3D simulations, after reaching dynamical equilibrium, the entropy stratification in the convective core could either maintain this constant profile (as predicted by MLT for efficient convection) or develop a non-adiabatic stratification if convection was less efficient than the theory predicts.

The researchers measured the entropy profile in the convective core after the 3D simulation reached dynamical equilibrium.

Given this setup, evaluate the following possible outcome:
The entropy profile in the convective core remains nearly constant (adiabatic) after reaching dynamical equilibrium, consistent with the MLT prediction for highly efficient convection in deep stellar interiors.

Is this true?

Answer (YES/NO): YES